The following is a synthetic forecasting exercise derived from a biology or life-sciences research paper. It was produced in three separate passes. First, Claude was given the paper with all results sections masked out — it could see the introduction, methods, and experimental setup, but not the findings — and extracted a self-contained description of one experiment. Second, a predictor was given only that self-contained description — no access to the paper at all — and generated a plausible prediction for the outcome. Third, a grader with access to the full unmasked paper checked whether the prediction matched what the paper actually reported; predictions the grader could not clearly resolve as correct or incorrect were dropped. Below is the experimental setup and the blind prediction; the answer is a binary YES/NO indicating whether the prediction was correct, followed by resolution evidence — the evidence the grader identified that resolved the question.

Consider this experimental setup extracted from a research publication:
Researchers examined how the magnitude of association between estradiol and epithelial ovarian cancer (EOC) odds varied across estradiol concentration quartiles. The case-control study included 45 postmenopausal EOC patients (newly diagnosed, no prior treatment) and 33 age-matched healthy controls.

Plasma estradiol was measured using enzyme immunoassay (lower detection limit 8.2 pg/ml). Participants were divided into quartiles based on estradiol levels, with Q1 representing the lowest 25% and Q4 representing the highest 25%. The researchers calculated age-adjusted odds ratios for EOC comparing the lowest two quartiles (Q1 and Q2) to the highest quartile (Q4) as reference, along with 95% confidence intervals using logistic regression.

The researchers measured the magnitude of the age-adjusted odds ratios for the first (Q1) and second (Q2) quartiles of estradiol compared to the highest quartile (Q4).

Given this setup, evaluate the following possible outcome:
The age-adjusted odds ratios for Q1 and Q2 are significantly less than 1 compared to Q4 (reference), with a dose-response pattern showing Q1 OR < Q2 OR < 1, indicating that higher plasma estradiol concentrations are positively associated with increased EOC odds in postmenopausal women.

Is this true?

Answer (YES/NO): YES